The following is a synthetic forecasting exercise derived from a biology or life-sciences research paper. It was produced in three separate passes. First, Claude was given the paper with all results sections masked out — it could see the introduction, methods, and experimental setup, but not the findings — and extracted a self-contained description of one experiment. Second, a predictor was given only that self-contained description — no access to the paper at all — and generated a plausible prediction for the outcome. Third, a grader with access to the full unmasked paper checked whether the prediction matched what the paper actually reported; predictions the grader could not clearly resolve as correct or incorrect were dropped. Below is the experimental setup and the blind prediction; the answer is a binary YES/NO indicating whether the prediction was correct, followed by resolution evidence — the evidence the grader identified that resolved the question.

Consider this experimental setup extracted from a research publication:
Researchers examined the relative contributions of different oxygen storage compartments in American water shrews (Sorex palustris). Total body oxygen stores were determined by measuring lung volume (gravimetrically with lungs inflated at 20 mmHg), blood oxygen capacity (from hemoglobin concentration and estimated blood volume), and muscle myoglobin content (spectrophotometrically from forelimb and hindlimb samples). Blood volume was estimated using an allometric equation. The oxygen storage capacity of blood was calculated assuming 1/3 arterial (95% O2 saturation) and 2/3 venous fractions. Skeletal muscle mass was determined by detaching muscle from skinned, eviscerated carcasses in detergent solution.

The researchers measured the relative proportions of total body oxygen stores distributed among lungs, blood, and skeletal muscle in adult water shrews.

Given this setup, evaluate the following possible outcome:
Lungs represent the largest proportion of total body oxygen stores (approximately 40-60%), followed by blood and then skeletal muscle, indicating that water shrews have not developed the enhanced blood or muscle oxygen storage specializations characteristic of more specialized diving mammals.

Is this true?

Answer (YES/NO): NO